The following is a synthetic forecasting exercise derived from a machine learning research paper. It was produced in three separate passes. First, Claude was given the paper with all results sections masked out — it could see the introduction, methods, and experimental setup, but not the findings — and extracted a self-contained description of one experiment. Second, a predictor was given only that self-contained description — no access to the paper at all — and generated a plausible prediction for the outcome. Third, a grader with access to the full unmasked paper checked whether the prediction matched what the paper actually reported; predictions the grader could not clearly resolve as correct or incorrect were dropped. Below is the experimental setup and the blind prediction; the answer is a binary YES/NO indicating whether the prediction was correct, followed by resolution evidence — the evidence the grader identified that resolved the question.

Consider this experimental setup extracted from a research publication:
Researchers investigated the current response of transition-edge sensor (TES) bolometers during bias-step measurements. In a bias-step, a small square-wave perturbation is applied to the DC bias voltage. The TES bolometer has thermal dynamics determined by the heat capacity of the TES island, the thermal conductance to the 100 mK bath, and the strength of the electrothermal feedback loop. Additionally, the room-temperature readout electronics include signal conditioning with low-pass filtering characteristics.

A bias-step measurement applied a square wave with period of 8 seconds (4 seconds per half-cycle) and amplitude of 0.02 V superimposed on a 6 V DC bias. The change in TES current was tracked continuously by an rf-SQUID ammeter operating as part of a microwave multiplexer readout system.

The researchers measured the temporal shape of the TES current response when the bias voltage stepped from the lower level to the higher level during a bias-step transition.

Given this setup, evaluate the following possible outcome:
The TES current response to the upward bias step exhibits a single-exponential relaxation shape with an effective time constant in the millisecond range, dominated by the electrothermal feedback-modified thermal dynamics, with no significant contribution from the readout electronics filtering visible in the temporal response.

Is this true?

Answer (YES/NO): NO